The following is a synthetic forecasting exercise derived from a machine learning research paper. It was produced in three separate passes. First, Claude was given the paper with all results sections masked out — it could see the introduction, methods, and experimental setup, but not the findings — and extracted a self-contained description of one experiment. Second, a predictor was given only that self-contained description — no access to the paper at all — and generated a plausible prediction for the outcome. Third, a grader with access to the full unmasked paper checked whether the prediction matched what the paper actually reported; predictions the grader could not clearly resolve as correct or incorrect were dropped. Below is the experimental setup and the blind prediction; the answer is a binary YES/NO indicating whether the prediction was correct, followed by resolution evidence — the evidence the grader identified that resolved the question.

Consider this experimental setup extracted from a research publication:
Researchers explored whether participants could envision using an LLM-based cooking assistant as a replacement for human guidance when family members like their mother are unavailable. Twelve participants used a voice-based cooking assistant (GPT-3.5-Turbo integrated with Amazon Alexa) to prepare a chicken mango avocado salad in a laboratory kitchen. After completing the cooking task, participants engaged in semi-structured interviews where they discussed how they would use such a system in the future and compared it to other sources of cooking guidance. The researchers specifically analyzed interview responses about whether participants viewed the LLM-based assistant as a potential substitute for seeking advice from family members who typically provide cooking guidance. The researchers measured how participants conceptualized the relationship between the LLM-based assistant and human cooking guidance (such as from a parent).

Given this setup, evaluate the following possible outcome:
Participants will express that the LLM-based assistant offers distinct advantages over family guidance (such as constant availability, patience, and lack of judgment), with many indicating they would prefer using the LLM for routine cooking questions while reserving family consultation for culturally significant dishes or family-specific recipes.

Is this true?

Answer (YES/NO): NO